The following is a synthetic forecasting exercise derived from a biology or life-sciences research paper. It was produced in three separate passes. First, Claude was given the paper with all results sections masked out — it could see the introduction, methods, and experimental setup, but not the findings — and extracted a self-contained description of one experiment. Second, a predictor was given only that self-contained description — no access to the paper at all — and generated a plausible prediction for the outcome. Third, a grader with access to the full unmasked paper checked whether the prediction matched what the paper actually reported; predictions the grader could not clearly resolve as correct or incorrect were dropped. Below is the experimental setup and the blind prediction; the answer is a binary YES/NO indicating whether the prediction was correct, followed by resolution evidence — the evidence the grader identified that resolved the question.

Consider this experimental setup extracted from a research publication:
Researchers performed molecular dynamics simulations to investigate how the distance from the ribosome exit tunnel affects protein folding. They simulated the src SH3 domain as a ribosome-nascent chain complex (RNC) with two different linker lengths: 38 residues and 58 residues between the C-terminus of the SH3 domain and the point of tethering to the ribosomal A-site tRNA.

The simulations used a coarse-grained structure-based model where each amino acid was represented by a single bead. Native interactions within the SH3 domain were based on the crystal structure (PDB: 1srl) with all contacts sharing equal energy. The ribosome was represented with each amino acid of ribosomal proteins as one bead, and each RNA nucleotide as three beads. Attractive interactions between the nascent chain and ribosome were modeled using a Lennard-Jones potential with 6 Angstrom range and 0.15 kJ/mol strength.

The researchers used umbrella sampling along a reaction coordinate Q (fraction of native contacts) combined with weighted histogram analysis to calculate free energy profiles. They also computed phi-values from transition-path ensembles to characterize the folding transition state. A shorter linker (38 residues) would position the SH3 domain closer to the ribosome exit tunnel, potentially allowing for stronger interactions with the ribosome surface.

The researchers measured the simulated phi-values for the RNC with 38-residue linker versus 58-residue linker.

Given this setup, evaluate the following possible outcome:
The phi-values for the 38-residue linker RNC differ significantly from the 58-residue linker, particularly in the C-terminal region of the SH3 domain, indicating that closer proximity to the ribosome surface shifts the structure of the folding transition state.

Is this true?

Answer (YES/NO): NO